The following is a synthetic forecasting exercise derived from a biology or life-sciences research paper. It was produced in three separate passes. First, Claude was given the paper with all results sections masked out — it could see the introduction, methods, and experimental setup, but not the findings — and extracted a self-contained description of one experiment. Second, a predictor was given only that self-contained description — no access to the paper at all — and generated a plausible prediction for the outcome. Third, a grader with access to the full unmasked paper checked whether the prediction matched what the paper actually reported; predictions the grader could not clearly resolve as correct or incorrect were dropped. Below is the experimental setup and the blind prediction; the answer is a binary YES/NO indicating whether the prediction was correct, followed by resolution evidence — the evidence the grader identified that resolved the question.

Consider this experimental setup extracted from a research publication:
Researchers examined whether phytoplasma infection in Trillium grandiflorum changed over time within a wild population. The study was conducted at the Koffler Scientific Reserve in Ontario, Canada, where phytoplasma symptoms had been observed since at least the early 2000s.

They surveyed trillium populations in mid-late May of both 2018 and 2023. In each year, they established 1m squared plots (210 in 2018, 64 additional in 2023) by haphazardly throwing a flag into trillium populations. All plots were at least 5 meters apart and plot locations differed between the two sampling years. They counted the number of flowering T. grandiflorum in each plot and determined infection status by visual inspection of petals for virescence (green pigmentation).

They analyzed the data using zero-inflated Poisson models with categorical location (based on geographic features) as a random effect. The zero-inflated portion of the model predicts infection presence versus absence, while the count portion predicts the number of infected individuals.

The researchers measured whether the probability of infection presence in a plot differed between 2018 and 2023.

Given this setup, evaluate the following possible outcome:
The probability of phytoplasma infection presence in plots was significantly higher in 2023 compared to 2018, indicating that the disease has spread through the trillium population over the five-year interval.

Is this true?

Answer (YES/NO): YES